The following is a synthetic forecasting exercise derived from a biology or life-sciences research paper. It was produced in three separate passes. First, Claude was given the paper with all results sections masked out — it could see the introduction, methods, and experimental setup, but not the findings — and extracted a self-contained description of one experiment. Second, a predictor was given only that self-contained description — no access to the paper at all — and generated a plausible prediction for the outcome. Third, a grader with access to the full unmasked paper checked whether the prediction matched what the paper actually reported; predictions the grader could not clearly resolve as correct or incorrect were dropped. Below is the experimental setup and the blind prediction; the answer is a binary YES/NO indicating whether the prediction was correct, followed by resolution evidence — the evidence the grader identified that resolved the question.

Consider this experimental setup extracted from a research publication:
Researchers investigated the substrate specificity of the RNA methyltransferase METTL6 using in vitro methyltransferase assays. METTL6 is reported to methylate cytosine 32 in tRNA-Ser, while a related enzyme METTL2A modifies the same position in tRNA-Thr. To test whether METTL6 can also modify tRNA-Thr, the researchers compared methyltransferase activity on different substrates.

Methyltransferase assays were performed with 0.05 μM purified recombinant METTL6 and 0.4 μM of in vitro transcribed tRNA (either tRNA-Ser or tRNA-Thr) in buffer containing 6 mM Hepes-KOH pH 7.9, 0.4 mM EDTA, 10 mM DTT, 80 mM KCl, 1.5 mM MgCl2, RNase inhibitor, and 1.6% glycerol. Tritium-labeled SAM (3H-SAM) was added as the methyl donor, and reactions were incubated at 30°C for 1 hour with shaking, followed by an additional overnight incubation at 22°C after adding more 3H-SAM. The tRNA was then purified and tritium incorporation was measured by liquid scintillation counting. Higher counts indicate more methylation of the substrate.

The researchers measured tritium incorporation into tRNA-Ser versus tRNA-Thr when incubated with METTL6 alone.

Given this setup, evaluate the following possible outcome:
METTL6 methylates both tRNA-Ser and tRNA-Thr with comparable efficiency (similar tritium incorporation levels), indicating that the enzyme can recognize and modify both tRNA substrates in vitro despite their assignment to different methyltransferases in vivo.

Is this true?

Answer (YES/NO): NO